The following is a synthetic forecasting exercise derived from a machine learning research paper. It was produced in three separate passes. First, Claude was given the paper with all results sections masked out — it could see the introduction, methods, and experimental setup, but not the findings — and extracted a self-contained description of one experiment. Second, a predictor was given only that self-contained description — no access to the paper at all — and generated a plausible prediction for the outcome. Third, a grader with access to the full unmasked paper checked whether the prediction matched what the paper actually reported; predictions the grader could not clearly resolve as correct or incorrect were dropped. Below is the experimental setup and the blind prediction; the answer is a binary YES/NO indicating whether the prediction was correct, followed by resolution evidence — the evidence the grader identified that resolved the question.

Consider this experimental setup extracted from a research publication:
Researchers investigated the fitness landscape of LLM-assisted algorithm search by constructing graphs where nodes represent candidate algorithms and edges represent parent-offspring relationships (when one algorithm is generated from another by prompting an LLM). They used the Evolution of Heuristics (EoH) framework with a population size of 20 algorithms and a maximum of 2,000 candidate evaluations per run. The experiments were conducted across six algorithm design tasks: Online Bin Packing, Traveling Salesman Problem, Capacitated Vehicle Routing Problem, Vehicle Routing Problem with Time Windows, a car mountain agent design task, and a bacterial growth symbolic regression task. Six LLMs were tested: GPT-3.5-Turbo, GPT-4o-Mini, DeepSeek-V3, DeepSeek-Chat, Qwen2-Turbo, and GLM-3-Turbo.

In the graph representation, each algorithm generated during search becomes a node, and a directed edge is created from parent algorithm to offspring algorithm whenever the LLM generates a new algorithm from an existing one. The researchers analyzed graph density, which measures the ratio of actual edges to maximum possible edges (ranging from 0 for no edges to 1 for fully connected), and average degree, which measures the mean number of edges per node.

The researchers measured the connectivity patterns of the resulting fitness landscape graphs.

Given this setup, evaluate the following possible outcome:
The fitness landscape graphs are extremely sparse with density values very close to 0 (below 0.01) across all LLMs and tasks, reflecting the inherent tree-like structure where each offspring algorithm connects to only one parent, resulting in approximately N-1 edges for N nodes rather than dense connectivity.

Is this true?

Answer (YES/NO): YES